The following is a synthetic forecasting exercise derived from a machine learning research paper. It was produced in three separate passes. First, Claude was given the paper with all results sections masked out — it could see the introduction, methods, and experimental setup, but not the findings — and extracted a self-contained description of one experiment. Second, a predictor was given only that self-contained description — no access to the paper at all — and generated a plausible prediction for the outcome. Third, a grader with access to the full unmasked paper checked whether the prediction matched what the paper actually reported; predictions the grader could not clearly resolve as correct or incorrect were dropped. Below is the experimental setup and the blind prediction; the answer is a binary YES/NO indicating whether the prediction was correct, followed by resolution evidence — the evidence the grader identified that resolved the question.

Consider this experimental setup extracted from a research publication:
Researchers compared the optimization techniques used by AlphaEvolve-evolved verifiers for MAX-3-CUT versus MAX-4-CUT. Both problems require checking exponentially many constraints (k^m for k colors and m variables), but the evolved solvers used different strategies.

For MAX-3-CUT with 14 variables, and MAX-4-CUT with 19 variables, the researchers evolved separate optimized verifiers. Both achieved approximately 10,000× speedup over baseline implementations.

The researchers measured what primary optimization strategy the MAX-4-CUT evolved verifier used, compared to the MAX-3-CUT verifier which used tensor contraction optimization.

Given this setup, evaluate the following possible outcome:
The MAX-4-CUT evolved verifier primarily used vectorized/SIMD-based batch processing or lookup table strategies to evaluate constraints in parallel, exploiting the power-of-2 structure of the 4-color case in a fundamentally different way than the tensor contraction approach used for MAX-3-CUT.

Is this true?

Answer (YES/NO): NO